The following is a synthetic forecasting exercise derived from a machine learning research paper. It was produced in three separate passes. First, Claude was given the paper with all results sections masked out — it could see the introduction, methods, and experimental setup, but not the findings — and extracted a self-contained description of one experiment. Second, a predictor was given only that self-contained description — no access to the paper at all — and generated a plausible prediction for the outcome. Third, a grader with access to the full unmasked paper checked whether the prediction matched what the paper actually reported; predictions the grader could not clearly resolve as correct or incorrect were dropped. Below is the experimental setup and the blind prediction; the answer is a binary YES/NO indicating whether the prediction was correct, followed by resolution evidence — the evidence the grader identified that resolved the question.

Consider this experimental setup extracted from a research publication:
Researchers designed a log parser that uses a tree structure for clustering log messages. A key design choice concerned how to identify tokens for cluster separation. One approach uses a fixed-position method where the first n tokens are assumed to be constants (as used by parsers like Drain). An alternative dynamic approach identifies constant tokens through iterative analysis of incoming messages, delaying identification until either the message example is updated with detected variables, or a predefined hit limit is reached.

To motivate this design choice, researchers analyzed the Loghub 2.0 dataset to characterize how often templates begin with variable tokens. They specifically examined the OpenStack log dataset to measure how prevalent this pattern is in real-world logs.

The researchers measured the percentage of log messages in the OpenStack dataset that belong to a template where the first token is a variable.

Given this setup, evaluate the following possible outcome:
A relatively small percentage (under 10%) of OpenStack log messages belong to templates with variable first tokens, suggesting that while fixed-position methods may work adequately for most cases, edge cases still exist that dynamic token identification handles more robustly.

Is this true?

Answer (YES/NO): NO